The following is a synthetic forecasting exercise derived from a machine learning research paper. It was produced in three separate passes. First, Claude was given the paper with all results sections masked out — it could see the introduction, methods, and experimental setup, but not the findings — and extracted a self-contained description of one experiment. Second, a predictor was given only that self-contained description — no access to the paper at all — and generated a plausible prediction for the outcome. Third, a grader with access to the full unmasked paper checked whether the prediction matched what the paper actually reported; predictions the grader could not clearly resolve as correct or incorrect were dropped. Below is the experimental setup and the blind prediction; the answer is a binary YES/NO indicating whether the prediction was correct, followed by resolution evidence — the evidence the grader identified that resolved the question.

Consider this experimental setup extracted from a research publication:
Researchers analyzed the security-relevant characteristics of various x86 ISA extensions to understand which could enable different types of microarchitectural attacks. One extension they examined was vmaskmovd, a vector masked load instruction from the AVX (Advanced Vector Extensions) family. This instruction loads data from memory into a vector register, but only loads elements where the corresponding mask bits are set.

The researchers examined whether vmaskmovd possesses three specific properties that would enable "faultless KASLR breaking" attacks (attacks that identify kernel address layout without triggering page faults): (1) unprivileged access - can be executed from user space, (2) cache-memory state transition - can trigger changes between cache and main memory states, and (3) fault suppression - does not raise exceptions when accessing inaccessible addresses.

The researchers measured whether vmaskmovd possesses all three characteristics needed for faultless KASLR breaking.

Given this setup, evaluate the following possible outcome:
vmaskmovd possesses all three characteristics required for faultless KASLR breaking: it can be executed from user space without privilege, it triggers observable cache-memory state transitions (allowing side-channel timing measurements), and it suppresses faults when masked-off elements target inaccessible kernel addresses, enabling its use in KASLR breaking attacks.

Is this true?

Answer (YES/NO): YES